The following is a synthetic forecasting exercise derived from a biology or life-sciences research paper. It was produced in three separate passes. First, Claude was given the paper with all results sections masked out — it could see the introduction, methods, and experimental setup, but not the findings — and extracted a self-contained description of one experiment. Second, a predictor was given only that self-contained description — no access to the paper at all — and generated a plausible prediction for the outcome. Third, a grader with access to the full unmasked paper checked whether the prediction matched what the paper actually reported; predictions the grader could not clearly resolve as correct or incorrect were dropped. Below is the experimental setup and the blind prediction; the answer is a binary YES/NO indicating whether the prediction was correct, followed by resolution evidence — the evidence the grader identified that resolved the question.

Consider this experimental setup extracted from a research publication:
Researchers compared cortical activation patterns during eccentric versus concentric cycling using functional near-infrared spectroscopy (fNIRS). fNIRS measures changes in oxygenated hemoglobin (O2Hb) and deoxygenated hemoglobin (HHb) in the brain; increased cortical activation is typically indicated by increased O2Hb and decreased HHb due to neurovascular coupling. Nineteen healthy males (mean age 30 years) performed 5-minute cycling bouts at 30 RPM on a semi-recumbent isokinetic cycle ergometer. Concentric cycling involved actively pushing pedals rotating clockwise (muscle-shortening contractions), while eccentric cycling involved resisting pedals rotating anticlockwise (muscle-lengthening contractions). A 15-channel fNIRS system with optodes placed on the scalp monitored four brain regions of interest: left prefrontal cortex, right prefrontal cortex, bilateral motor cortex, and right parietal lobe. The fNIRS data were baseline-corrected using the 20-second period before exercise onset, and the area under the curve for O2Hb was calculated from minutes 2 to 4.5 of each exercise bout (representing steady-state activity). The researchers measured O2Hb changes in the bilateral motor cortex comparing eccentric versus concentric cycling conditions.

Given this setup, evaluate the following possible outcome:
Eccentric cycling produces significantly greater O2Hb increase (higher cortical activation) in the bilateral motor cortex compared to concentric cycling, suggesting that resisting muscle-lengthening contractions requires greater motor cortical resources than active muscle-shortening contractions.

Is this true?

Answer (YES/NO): NO